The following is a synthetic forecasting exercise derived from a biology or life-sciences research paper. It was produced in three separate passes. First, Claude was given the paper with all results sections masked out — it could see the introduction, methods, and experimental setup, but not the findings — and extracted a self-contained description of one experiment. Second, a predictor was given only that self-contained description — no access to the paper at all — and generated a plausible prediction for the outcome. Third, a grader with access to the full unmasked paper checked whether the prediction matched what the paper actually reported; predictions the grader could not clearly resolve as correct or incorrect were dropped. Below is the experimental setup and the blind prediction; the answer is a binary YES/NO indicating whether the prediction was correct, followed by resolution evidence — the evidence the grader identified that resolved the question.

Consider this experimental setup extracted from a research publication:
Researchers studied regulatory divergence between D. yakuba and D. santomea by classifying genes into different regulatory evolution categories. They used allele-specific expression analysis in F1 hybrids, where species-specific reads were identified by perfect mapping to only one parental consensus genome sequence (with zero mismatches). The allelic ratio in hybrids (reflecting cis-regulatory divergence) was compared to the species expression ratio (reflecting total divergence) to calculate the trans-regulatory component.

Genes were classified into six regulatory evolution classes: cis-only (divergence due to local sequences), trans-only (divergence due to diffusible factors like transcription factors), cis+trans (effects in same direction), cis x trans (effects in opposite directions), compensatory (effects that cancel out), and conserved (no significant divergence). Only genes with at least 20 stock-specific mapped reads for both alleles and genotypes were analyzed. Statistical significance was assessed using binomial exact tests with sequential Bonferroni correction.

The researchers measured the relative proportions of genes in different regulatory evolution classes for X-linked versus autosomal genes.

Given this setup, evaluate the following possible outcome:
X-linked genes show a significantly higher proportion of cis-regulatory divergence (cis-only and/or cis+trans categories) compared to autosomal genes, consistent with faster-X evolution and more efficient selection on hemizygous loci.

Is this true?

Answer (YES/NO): NO